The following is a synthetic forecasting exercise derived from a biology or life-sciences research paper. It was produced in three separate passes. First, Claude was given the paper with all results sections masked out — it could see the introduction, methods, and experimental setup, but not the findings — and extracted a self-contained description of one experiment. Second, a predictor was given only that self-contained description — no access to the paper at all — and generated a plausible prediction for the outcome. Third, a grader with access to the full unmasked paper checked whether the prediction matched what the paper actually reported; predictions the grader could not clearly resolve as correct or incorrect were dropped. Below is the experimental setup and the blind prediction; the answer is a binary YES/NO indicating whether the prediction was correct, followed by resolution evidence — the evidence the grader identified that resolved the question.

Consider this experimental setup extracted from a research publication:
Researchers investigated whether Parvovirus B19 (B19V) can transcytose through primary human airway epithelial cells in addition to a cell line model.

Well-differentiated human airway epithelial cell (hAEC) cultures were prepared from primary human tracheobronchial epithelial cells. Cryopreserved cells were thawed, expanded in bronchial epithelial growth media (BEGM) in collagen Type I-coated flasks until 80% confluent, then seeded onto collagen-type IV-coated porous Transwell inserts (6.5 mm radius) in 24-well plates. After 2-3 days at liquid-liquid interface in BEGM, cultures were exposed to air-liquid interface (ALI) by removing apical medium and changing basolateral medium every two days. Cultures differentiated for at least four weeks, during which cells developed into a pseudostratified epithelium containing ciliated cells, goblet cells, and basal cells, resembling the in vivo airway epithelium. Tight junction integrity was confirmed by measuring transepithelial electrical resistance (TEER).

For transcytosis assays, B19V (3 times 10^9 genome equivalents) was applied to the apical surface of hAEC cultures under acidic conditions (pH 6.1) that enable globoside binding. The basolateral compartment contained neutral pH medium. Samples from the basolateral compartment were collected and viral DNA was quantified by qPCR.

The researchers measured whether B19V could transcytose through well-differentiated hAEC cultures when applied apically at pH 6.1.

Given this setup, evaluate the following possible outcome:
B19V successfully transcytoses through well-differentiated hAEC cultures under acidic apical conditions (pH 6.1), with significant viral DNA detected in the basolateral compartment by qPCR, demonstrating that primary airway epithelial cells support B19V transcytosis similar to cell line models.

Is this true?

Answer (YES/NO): YES